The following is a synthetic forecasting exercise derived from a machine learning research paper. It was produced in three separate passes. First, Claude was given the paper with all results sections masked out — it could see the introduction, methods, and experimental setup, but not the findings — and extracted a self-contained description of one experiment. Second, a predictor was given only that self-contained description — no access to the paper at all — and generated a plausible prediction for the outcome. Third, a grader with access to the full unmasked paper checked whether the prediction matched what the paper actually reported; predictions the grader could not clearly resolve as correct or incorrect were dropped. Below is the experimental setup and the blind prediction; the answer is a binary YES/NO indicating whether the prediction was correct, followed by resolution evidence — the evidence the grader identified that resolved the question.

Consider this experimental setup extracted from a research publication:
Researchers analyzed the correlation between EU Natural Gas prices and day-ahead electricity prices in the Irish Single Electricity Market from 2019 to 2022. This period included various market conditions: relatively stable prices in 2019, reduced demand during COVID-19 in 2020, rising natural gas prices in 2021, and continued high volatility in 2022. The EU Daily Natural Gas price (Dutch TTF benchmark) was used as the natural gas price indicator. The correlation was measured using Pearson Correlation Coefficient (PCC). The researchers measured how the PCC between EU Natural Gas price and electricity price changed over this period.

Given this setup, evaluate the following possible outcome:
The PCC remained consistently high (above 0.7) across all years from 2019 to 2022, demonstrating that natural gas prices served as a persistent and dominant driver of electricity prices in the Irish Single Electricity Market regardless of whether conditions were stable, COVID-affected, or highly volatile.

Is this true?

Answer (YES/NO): NO